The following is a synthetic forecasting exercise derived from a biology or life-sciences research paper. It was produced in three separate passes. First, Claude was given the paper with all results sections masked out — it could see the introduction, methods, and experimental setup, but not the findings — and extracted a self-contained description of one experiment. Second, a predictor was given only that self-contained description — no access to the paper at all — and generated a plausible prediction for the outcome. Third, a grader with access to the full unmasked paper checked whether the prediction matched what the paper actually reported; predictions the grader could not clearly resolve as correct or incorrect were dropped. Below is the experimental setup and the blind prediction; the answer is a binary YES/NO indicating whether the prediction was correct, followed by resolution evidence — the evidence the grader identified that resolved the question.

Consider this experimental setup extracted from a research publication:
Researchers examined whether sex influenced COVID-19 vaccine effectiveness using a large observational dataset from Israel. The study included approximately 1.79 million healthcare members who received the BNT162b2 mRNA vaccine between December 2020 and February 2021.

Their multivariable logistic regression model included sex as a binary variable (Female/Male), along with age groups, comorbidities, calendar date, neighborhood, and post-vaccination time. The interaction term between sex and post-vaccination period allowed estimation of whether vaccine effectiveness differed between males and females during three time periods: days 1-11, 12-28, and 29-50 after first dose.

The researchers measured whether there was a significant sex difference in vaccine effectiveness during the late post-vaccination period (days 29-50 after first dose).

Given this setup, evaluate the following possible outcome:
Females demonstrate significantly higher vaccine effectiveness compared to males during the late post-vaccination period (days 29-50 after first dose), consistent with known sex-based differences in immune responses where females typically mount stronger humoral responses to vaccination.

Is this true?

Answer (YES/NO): NO